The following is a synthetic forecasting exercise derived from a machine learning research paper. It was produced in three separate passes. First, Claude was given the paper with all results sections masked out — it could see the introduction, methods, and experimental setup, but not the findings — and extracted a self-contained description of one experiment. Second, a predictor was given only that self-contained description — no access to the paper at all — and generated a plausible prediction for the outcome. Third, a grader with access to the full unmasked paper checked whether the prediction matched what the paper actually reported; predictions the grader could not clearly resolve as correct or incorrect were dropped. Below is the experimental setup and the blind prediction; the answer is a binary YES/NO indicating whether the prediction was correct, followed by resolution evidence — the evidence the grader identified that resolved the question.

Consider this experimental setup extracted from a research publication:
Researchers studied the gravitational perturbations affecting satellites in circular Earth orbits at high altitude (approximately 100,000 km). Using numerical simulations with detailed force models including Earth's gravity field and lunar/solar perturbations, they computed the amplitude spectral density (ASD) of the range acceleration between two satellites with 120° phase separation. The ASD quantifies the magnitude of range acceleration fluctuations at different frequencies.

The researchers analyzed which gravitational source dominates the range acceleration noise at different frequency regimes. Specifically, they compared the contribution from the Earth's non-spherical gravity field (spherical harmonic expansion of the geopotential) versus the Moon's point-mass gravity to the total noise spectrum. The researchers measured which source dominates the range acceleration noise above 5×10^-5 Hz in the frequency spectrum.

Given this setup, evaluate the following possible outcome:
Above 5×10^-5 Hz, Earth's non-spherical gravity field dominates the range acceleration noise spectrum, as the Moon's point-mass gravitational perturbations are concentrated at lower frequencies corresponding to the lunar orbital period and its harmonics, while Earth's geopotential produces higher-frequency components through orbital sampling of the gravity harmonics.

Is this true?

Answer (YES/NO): YES